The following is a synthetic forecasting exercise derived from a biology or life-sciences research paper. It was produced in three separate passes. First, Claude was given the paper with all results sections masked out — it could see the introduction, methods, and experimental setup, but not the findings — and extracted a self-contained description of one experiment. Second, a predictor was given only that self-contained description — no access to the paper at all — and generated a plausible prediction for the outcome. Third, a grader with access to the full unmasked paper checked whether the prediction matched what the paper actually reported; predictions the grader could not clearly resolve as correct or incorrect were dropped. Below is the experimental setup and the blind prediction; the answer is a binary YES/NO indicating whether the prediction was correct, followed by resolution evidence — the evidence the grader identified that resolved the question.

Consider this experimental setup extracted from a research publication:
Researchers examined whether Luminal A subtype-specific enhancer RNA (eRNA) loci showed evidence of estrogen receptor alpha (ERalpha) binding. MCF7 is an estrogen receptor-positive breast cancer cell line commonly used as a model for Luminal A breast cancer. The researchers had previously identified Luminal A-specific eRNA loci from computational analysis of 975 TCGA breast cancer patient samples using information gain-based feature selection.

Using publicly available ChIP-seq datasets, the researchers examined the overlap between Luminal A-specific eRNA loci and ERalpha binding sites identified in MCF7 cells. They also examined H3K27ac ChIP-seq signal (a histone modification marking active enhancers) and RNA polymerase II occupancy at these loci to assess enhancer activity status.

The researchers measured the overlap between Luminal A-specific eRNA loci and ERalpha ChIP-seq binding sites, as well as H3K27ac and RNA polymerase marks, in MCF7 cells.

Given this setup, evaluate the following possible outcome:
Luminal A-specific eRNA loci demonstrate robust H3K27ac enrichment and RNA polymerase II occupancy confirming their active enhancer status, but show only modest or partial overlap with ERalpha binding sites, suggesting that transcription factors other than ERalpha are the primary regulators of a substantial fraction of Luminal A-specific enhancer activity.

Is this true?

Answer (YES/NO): NO